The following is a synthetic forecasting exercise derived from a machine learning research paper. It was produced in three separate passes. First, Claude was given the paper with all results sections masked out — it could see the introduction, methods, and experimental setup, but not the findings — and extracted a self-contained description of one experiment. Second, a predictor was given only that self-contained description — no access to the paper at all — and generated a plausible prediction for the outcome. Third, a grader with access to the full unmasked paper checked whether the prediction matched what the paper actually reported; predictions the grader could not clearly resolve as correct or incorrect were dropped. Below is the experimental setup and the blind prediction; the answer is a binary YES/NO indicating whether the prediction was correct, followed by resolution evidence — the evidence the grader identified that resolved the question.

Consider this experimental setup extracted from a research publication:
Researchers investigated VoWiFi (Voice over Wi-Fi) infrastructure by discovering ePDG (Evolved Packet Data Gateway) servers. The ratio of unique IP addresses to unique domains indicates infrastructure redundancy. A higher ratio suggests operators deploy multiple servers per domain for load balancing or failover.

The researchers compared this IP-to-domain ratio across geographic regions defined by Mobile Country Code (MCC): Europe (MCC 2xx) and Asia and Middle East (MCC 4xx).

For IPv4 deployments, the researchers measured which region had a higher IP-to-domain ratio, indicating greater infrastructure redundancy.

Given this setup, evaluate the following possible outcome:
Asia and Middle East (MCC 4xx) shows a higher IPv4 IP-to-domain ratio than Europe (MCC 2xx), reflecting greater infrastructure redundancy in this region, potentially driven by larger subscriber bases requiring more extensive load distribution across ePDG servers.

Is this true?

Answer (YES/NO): NO